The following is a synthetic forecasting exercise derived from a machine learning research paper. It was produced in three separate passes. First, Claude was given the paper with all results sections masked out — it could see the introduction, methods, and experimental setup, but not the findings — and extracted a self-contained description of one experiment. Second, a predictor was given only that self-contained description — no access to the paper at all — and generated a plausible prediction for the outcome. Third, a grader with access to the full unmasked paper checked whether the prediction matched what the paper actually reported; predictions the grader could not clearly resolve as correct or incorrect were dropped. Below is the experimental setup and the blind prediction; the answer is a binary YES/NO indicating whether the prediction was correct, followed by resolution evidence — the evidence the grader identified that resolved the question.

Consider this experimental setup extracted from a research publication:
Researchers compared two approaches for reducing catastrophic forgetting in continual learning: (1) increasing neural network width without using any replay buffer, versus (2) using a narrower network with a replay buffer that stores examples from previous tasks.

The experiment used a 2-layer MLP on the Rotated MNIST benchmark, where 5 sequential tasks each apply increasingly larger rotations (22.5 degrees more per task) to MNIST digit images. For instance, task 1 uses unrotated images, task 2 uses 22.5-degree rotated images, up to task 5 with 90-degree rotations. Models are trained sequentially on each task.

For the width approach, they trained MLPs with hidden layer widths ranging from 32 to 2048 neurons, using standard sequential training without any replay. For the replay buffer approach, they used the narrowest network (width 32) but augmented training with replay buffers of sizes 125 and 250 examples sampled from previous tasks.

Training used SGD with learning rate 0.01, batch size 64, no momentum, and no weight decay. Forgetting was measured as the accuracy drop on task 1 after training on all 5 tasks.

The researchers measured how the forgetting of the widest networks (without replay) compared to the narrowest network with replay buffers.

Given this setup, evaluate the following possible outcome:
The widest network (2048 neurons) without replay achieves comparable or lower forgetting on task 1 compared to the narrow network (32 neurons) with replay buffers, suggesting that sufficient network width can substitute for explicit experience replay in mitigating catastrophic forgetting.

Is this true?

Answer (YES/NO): YES